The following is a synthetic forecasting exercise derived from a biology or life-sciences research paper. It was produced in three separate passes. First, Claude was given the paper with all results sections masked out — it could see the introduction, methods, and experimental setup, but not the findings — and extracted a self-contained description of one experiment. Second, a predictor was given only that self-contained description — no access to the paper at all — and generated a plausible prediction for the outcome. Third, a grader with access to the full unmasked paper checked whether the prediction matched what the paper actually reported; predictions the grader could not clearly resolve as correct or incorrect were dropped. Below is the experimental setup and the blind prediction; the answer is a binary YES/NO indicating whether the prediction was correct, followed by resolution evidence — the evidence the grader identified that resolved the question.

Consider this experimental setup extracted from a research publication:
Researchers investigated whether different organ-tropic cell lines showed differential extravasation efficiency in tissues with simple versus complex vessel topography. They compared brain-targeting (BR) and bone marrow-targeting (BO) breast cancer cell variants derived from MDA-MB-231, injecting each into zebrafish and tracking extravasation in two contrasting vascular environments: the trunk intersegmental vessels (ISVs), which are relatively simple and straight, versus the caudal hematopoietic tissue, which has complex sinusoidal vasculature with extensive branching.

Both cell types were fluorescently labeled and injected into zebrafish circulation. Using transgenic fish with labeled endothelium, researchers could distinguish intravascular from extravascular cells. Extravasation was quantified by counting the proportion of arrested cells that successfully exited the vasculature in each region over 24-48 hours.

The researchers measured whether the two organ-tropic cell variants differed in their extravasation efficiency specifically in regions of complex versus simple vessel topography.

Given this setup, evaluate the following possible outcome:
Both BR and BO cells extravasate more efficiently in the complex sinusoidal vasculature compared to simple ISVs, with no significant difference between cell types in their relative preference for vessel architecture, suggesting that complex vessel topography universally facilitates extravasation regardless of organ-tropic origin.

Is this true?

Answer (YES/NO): NO